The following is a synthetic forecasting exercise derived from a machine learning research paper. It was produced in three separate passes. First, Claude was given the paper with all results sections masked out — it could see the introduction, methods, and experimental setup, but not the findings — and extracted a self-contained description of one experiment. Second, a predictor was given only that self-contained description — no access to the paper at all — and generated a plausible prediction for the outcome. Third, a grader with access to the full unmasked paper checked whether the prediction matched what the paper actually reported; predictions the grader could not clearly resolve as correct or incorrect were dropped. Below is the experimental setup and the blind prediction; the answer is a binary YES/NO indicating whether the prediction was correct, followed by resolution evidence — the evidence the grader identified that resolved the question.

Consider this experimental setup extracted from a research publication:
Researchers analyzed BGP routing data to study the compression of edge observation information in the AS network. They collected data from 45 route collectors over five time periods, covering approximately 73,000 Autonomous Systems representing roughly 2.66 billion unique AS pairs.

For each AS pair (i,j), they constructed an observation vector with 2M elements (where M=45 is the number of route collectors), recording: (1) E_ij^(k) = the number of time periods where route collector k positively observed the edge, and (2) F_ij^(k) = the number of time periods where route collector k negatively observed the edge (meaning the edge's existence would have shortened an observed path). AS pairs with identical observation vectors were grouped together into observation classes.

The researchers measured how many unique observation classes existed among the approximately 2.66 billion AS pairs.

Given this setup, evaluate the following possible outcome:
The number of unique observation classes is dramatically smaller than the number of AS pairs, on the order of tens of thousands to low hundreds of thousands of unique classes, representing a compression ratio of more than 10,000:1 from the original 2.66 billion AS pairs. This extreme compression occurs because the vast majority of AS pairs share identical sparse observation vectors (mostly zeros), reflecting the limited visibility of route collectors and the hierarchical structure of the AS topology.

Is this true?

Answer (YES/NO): NO